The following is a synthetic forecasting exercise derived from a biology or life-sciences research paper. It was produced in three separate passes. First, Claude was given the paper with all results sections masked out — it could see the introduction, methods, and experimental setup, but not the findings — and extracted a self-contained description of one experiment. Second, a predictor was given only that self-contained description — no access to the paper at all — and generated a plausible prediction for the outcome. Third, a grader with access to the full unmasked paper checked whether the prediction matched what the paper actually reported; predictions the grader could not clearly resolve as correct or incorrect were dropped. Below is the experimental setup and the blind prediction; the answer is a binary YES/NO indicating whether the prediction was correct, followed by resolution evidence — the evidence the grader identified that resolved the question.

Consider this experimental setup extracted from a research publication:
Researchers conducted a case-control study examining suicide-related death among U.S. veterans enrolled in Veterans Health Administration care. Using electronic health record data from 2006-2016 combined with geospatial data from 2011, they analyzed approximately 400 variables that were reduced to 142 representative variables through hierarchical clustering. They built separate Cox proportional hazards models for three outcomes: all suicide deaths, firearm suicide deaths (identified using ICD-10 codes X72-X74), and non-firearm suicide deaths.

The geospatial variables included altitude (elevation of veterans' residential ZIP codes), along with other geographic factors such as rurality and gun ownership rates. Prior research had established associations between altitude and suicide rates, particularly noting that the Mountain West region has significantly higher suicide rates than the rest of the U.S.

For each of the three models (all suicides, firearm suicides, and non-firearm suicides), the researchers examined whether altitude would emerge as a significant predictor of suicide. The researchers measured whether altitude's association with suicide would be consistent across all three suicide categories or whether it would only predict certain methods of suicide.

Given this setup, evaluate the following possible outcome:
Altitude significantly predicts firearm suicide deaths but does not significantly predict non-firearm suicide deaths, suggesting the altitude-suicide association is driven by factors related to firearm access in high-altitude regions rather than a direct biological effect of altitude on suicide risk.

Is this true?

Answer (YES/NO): NO